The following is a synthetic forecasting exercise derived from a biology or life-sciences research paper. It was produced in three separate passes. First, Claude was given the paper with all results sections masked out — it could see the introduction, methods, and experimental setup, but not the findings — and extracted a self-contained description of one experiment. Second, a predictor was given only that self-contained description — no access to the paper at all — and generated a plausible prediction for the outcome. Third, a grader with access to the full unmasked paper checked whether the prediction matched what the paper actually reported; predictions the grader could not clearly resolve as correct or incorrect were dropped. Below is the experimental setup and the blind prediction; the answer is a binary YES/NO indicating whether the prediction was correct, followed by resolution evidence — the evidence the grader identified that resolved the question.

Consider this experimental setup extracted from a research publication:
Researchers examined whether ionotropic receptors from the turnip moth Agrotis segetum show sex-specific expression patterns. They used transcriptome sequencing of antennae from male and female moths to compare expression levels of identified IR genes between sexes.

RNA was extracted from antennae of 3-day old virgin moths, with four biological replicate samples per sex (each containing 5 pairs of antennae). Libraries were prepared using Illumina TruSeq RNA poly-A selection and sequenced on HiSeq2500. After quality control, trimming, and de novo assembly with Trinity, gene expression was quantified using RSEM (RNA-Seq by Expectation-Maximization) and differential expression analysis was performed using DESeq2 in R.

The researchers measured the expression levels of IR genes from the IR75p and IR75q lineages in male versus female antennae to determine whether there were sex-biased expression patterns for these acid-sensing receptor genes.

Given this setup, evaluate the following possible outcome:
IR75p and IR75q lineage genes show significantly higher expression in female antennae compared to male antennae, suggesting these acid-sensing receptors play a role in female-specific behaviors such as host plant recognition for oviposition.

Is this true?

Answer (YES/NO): NO